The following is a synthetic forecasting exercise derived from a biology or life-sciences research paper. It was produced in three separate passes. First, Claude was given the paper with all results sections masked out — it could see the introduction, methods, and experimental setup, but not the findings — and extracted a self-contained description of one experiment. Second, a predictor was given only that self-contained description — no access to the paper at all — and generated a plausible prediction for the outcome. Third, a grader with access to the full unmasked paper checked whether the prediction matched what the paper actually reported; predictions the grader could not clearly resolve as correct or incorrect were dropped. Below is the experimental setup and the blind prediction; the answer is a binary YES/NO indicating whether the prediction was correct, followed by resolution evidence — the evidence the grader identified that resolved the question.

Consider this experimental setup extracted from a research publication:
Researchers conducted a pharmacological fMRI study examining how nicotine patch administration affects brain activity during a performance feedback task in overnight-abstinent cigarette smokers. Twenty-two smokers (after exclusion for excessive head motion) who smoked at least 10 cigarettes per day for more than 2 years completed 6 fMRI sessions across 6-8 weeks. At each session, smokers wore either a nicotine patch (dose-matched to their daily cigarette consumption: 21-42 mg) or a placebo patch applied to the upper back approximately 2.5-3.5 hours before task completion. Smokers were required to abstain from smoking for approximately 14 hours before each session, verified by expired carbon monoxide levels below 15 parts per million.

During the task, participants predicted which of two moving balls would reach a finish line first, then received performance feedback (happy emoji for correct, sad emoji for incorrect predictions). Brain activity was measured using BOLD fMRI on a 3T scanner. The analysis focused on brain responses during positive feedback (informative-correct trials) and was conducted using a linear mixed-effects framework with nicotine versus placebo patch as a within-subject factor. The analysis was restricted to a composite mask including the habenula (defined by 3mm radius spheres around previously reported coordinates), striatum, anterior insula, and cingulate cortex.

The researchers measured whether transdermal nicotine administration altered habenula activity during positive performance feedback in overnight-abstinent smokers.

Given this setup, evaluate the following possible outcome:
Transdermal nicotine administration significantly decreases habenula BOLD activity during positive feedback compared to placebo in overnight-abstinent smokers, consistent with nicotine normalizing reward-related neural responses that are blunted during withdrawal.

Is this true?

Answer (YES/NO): NO